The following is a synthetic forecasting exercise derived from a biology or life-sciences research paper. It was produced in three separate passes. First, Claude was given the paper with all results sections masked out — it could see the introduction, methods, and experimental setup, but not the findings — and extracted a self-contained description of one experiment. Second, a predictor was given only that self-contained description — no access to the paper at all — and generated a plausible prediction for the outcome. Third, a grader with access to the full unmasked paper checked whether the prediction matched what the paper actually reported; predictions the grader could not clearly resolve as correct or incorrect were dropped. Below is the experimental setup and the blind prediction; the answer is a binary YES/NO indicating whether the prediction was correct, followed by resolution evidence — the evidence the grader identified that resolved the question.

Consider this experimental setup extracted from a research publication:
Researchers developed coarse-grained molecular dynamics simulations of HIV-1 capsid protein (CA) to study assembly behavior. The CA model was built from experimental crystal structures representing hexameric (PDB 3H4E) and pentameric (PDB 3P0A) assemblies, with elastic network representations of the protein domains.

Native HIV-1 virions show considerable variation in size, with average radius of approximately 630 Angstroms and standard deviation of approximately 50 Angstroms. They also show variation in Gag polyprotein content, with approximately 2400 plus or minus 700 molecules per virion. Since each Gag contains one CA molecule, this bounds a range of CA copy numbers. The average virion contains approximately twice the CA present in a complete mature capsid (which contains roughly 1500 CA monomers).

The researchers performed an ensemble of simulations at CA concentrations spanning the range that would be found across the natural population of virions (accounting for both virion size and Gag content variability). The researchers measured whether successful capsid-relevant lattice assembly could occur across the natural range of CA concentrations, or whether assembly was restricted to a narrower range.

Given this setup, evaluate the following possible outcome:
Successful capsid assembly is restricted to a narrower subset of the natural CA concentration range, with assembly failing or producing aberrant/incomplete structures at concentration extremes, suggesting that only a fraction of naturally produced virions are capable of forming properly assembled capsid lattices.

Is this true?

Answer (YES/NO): YES